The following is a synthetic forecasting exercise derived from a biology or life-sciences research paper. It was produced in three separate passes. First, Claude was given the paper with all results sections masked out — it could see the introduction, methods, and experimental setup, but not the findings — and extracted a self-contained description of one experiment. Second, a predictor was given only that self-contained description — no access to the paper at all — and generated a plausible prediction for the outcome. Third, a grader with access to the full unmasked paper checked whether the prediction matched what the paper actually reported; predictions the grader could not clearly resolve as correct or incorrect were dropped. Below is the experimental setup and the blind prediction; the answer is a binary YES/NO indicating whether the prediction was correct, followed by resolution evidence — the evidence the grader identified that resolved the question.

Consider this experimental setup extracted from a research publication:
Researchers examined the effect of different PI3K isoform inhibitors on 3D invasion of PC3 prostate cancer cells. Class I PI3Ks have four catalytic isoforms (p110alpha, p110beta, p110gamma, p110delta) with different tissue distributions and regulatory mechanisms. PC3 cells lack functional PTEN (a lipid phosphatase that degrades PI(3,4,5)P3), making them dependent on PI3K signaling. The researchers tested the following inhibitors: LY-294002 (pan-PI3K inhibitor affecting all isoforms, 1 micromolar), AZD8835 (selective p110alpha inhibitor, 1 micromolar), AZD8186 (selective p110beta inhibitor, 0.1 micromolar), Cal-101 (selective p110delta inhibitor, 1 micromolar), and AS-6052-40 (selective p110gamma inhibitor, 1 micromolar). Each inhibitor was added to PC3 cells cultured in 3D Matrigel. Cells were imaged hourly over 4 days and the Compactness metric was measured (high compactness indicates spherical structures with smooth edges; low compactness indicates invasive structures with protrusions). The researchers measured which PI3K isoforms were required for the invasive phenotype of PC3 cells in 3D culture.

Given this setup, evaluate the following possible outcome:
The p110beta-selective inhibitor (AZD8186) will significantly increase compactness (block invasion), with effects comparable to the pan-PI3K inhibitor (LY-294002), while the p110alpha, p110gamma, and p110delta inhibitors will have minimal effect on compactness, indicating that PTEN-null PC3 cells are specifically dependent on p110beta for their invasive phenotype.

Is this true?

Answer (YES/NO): YES